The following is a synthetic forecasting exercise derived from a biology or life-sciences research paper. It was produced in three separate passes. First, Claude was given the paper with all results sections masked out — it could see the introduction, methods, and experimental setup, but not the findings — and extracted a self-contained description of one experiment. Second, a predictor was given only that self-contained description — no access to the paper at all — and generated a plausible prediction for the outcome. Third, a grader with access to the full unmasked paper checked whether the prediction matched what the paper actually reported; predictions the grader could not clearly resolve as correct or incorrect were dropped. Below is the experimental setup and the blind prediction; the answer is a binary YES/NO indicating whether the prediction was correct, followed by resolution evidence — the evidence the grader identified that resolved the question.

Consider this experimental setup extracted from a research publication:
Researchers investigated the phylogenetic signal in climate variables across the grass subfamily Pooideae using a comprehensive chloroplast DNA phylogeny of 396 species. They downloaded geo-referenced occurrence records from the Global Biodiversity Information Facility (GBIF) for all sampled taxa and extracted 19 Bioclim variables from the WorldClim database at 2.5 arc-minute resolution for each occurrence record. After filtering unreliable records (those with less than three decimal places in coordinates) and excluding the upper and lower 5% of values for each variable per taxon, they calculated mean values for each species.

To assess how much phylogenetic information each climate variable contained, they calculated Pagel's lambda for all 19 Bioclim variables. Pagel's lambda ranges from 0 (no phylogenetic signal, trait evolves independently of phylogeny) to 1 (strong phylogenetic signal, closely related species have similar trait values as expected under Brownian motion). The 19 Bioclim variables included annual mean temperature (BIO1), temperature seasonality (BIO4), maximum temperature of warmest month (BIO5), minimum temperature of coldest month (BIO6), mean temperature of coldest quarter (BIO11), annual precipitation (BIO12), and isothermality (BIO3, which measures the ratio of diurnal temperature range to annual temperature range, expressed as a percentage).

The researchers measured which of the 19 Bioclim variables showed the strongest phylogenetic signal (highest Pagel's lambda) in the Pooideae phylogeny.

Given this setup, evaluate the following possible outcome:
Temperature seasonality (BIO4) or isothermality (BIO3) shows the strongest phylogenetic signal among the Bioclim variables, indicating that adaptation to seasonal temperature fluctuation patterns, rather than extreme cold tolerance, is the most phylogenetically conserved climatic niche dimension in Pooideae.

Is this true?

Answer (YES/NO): YES